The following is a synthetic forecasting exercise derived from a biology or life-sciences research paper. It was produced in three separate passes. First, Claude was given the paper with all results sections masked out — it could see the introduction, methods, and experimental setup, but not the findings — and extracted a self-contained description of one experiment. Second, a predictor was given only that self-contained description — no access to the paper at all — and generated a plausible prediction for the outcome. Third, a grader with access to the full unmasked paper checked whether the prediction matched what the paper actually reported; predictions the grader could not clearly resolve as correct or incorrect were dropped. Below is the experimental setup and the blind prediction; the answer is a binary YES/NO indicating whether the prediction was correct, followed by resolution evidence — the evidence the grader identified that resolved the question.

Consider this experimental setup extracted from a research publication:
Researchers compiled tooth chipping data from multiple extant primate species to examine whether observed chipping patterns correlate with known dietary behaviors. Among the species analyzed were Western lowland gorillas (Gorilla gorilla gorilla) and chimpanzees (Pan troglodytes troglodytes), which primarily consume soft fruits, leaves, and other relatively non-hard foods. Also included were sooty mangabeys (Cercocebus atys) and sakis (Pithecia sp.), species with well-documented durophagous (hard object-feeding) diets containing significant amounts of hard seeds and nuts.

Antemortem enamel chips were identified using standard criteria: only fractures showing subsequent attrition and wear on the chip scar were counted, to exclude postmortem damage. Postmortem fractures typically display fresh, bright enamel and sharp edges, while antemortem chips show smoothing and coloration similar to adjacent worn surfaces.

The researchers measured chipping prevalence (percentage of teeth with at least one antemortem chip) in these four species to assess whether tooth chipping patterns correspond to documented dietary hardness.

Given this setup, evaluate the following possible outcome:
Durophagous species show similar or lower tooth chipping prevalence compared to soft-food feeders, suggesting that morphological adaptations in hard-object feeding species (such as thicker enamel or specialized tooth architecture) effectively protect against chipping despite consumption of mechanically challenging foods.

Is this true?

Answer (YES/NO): NO